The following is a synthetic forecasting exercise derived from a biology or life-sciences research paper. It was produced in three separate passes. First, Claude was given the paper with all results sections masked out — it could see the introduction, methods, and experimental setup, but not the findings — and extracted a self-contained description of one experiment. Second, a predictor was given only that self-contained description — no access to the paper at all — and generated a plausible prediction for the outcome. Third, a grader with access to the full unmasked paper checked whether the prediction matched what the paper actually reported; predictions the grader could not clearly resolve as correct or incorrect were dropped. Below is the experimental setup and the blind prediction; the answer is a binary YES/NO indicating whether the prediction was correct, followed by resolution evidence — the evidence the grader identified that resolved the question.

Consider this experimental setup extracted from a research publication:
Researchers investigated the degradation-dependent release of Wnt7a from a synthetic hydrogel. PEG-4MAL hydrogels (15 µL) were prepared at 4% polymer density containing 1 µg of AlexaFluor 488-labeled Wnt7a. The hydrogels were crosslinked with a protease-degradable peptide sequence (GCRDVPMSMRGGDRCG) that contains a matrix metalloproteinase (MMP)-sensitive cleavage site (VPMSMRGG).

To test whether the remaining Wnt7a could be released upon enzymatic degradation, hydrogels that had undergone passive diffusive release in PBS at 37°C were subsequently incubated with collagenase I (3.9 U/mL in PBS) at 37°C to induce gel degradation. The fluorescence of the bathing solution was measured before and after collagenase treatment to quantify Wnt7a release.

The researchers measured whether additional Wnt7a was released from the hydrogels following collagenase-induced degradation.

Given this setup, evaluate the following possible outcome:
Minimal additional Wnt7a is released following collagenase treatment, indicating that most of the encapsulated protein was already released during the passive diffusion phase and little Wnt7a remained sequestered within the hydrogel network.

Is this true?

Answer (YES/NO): NO